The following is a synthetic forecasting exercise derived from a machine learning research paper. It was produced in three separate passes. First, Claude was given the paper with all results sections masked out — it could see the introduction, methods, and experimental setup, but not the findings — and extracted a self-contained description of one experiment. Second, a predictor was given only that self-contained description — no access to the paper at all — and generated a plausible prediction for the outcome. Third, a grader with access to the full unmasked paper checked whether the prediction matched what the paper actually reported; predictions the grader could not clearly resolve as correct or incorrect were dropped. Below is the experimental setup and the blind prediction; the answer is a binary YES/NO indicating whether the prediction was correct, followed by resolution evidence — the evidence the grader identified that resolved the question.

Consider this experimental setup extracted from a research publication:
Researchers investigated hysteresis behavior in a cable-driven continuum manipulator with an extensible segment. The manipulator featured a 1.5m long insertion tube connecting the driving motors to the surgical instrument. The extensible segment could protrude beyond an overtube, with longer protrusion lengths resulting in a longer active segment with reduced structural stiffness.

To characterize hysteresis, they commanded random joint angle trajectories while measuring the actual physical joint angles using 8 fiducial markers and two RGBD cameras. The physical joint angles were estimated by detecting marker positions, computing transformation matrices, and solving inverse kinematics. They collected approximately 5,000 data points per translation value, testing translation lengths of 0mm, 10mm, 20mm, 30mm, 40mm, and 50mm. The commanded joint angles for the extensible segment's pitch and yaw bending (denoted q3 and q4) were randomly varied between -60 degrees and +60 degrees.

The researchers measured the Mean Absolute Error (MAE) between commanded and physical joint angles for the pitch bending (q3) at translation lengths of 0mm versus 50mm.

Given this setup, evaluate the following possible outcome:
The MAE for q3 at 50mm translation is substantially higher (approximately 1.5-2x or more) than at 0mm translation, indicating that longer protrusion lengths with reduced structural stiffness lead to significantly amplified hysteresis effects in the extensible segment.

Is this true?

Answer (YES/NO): YES